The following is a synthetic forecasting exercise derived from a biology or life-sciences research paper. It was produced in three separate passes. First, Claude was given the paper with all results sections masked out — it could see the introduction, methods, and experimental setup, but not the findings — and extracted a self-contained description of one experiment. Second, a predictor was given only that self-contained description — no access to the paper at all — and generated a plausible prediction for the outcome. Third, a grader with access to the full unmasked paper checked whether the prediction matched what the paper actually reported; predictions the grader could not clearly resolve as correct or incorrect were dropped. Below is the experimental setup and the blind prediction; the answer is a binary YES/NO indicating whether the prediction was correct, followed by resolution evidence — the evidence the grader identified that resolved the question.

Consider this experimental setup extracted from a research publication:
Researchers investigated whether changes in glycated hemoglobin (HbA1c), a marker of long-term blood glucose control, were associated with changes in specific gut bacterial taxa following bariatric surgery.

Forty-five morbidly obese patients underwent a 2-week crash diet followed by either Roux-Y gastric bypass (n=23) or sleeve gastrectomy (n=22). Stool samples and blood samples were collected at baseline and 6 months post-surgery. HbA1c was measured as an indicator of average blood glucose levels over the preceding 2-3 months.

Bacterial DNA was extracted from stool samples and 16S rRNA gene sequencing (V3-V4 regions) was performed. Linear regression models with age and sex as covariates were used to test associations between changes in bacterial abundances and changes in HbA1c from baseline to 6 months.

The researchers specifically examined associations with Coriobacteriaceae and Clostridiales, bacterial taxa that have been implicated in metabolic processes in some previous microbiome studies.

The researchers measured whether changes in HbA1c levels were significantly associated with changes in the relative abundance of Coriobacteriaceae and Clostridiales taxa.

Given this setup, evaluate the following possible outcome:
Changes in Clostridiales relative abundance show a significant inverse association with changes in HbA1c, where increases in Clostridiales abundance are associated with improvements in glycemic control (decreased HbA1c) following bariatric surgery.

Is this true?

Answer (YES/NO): YES